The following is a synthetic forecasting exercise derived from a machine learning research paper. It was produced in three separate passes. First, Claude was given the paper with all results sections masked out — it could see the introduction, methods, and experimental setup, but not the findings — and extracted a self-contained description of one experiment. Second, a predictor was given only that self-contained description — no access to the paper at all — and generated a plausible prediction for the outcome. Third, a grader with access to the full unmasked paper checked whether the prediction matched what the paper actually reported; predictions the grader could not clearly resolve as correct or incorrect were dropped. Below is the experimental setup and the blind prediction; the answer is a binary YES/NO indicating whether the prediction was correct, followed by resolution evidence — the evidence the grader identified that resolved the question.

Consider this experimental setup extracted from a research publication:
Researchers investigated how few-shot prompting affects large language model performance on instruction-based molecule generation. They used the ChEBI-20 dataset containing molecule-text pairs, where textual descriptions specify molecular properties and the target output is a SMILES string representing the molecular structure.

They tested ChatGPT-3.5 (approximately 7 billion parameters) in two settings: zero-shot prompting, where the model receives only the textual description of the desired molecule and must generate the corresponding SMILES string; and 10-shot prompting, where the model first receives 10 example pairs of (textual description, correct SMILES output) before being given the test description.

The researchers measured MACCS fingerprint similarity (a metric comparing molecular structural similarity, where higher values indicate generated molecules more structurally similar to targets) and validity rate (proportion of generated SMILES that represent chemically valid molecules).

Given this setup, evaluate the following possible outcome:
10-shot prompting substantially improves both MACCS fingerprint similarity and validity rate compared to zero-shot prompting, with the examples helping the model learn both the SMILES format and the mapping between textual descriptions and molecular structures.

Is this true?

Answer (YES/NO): YES